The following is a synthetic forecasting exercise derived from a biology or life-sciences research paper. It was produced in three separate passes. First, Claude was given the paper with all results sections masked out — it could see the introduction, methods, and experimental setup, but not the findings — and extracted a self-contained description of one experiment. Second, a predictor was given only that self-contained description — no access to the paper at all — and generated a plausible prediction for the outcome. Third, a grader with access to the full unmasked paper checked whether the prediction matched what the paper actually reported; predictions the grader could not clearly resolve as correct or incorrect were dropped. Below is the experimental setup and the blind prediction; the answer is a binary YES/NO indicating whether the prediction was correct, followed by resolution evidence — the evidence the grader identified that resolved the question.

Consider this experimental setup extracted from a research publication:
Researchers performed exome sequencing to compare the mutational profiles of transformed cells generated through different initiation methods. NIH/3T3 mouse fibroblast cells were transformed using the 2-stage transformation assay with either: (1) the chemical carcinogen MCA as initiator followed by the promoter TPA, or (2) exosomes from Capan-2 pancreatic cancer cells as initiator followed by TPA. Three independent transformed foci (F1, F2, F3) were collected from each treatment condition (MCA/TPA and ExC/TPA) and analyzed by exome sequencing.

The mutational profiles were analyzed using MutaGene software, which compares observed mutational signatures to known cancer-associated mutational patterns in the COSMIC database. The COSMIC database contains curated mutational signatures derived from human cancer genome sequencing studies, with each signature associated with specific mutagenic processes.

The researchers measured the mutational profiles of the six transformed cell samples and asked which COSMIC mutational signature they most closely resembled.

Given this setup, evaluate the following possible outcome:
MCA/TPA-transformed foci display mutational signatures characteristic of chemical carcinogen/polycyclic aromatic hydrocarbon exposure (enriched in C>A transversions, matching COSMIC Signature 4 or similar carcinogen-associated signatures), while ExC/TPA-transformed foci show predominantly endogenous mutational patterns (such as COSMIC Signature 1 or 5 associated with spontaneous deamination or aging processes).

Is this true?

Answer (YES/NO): NO